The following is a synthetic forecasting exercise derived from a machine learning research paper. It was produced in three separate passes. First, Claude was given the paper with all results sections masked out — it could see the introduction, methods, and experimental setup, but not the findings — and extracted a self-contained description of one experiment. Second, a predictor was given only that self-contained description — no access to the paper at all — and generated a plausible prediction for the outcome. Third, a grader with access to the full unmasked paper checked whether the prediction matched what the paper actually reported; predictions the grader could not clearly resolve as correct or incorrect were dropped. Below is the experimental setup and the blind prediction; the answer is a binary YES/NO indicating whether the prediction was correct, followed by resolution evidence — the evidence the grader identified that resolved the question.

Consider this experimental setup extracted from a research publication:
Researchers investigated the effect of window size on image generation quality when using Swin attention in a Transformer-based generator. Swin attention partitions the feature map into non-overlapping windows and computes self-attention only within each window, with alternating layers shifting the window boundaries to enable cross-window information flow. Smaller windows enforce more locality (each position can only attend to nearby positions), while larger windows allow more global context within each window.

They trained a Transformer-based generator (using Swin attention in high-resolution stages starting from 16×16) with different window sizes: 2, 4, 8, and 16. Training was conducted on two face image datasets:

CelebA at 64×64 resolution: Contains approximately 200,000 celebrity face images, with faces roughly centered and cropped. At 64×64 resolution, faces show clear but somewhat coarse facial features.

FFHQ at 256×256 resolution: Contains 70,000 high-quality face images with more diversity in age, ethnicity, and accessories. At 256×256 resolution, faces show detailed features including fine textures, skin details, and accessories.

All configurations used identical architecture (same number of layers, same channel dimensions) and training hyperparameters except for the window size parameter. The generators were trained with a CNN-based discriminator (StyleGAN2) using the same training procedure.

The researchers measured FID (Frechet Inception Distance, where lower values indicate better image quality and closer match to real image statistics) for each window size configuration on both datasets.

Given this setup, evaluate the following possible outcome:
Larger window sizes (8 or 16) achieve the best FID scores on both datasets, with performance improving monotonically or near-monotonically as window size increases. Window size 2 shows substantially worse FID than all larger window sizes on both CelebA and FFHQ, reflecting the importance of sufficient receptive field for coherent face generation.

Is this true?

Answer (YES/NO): NO